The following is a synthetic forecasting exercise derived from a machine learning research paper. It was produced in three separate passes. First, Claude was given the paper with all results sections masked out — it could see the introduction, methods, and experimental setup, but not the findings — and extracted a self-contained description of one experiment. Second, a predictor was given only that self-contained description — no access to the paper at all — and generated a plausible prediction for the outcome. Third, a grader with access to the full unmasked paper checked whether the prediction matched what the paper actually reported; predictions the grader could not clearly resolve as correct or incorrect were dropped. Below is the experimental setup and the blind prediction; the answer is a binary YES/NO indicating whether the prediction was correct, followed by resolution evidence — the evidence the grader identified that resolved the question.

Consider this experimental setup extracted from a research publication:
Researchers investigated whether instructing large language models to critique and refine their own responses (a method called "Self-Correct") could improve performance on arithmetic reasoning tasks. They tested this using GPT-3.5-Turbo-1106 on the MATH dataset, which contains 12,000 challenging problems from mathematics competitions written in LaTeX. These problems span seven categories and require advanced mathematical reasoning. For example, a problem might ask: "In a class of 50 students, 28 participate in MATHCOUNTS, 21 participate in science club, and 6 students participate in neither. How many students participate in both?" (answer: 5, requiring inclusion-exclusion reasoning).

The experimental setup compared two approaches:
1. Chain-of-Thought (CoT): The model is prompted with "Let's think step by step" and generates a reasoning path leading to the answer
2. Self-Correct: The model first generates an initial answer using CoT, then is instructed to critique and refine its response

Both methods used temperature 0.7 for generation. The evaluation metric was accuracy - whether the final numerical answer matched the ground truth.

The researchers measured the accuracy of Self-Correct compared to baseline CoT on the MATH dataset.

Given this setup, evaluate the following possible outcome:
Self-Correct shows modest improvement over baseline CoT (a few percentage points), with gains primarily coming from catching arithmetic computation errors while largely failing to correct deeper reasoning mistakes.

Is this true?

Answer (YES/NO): NO